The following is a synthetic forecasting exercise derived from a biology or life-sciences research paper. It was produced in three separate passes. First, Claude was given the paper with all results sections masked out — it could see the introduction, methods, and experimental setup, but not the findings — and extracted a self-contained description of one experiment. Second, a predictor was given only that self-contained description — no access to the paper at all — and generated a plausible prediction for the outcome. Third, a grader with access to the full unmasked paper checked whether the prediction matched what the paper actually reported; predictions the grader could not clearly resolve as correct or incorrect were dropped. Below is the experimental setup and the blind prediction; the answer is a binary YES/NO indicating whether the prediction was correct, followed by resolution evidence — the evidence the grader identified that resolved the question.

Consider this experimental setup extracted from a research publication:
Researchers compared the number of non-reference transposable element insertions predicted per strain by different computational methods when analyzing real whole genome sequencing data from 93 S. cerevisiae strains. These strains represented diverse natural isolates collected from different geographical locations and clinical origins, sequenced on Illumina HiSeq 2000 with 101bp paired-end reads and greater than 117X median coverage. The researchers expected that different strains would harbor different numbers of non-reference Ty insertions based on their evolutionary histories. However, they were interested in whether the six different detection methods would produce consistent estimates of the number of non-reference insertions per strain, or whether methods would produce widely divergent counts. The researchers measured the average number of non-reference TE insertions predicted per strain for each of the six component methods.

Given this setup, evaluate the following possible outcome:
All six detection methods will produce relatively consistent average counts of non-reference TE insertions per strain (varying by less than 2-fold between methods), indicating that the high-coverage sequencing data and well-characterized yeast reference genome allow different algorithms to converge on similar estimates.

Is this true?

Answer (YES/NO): NO